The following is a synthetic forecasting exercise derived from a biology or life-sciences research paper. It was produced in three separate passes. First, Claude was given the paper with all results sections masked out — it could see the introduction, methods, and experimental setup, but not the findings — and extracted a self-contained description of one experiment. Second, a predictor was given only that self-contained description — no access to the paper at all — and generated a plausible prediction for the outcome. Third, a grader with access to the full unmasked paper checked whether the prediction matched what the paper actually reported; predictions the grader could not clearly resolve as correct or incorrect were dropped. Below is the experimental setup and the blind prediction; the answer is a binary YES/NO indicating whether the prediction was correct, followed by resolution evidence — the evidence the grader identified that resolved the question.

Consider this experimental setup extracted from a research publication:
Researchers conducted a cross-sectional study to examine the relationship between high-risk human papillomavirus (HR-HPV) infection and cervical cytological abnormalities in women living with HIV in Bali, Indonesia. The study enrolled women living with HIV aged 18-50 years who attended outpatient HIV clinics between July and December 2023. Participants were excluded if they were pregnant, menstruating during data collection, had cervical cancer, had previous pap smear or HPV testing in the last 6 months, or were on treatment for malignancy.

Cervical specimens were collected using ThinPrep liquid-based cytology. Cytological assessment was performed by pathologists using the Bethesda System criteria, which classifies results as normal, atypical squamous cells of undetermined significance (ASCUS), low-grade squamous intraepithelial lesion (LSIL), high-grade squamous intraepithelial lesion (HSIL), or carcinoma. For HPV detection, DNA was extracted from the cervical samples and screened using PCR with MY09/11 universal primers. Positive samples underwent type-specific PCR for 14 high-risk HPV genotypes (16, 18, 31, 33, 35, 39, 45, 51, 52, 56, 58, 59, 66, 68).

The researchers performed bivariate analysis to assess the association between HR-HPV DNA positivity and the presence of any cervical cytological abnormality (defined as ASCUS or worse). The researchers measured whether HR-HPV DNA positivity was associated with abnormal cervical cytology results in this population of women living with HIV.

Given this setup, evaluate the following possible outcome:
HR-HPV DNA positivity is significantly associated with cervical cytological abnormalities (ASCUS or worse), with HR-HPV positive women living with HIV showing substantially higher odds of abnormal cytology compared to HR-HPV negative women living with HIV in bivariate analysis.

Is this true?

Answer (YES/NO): YES